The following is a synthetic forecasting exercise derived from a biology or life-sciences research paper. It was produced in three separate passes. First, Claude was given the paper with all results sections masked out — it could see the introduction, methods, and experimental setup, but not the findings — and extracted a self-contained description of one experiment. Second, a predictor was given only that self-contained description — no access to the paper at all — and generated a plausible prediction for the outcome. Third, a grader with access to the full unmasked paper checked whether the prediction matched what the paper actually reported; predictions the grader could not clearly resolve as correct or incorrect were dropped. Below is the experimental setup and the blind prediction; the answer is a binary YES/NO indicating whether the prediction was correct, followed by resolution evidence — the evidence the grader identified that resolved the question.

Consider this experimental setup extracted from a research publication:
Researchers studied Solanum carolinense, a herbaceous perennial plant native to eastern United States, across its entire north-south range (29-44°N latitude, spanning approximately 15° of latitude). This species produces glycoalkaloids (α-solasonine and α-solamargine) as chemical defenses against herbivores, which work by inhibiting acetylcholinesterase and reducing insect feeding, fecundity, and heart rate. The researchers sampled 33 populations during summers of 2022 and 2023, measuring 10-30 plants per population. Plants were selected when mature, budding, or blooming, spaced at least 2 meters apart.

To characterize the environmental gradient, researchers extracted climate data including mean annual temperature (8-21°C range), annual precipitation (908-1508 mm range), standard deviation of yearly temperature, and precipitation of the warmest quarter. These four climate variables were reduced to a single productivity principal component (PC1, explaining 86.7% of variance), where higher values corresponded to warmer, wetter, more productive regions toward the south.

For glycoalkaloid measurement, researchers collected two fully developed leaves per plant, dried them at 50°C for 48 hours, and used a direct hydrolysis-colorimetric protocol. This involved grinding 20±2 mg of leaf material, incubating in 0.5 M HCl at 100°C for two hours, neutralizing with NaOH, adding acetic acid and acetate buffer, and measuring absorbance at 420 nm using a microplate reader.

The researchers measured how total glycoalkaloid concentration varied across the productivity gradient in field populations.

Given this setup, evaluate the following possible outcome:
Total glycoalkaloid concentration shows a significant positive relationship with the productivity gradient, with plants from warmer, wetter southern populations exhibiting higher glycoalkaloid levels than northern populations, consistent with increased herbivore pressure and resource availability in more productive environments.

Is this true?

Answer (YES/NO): NO